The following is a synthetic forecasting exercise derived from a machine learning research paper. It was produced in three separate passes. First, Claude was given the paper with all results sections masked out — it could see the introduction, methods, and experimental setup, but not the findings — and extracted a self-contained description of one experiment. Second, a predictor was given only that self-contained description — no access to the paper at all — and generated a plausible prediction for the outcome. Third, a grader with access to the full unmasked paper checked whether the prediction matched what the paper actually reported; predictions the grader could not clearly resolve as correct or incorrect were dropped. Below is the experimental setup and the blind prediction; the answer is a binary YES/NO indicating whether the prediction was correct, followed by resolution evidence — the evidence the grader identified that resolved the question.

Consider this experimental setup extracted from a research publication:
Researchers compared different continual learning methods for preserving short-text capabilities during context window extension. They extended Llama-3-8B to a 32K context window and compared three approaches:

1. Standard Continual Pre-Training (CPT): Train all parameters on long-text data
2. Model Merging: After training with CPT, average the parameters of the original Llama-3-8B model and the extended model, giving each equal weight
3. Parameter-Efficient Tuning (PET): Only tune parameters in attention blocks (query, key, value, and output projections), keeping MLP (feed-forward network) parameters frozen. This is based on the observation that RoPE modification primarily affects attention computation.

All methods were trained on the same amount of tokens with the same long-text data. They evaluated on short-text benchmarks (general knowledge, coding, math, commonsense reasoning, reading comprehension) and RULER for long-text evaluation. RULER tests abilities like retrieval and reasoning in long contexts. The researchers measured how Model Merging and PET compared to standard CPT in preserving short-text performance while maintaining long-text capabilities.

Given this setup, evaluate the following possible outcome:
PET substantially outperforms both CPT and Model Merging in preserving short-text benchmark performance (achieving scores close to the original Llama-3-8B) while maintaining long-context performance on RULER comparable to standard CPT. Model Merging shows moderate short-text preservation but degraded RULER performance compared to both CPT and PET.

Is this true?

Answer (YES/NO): NO